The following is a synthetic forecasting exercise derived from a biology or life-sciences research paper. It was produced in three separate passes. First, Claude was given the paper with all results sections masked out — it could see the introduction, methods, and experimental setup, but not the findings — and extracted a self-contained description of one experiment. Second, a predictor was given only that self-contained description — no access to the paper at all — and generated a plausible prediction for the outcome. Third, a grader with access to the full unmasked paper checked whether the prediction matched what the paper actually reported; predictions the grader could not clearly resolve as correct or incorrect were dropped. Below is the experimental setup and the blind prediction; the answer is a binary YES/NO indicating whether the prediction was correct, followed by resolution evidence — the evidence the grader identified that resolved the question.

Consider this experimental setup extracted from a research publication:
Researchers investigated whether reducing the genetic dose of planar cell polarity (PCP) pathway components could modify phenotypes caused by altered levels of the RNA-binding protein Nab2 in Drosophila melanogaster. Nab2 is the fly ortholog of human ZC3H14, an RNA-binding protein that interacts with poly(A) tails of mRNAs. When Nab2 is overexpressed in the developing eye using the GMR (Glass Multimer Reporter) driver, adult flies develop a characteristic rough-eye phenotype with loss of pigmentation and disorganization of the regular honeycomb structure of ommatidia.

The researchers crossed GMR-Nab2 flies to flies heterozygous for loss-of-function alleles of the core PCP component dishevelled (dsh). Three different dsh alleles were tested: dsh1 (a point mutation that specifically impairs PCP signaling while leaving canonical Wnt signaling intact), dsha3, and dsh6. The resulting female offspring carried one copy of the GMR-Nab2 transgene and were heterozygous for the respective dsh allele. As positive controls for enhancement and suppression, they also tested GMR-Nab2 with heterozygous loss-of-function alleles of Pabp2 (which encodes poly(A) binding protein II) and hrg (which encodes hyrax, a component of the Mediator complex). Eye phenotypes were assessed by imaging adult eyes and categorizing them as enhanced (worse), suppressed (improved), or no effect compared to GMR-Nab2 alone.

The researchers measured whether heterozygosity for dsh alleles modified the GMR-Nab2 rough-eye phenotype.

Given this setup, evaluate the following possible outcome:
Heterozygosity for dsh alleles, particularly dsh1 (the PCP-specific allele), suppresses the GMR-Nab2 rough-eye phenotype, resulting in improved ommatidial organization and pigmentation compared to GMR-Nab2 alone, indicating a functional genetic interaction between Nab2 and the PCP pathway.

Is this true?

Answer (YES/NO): YES